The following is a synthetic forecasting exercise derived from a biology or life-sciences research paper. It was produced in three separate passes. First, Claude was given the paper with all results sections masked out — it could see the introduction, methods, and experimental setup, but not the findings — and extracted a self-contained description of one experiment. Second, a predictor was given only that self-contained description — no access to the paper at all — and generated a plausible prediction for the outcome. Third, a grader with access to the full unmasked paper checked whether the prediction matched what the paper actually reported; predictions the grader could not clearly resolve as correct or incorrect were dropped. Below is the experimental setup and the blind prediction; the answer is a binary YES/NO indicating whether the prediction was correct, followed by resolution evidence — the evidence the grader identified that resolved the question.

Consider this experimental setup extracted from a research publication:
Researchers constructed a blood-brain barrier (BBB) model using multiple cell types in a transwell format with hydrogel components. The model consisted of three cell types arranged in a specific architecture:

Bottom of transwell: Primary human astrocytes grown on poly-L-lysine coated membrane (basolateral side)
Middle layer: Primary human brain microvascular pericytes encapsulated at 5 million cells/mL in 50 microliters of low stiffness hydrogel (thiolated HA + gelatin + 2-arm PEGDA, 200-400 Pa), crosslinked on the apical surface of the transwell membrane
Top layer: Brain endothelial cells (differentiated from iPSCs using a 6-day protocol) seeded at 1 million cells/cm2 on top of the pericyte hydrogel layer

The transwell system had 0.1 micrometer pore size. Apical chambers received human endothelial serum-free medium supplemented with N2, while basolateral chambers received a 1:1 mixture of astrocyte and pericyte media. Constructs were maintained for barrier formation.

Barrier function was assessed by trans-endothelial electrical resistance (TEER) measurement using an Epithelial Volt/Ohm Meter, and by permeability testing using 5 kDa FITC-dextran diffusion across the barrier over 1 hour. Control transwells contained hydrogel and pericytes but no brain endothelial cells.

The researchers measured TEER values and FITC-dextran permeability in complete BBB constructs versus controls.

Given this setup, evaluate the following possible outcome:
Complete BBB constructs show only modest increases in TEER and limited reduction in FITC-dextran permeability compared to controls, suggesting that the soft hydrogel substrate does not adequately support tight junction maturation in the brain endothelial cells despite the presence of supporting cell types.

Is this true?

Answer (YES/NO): NO